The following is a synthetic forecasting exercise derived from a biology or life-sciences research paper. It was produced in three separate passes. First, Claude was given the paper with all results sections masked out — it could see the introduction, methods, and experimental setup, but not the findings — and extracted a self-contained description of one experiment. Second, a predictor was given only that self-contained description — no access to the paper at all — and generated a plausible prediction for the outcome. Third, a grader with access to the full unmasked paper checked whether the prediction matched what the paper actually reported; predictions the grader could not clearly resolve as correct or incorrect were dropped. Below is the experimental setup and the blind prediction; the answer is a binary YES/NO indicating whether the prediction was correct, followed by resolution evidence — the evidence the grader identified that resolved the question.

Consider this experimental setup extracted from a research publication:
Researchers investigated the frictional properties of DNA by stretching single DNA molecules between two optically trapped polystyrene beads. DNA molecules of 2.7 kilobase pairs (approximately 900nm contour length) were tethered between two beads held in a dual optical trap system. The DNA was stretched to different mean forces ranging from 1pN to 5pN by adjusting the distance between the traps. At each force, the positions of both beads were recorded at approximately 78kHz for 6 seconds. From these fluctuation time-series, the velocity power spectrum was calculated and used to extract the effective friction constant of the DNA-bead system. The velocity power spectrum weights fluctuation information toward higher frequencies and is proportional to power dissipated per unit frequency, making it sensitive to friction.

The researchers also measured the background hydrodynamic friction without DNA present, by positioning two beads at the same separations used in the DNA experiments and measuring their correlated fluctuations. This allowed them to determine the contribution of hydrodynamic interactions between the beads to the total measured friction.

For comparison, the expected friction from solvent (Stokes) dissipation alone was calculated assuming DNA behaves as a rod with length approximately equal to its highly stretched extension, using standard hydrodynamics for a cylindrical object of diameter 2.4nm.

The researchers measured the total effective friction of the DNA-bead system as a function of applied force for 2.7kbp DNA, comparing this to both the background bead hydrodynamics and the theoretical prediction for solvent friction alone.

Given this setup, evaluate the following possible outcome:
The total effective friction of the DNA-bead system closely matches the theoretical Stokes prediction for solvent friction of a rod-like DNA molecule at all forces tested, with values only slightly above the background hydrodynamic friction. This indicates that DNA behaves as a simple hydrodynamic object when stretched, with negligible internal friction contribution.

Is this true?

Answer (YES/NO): NO